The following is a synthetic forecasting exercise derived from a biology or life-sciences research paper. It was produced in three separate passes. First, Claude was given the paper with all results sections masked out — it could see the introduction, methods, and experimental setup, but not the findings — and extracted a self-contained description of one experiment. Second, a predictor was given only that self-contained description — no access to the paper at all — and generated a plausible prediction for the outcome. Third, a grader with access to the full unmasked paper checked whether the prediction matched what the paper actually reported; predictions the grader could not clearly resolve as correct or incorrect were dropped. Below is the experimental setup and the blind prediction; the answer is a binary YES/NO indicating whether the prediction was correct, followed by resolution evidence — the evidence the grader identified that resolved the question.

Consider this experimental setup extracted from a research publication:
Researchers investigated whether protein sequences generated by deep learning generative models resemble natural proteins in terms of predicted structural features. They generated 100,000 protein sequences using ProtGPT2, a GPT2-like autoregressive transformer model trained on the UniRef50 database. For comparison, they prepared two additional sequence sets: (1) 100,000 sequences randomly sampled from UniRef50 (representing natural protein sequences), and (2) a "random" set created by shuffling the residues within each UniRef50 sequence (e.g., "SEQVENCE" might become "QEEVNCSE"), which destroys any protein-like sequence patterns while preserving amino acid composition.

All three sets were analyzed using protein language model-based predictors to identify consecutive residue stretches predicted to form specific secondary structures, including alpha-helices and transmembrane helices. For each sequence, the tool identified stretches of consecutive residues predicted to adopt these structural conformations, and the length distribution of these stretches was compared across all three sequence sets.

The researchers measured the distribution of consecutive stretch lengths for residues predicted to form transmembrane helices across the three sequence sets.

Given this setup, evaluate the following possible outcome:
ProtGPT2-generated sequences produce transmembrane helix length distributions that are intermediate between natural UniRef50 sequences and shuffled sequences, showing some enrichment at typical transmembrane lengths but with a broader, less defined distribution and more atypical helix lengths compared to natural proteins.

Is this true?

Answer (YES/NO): NO